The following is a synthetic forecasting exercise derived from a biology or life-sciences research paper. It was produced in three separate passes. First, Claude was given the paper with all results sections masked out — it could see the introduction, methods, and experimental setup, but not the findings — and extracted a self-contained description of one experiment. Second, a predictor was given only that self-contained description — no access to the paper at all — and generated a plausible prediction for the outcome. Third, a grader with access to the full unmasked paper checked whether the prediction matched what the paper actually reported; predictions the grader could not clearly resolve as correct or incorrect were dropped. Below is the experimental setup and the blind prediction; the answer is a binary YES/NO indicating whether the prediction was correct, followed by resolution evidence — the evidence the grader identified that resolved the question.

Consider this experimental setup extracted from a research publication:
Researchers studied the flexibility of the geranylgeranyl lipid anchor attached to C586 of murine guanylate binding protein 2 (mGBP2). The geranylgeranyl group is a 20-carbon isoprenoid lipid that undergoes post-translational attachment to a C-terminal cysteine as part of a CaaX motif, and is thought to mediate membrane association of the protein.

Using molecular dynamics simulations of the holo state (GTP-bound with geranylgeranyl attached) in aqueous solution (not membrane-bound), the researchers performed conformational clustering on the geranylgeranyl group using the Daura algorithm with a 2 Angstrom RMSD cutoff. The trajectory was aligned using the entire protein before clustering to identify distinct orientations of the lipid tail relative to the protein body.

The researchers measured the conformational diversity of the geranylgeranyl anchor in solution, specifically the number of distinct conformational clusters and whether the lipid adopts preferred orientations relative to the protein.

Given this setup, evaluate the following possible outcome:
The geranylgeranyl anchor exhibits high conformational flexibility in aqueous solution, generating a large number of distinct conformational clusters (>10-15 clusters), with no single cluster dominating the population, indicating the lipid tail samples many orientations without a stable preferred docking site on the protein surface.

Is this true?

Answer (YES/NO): YES